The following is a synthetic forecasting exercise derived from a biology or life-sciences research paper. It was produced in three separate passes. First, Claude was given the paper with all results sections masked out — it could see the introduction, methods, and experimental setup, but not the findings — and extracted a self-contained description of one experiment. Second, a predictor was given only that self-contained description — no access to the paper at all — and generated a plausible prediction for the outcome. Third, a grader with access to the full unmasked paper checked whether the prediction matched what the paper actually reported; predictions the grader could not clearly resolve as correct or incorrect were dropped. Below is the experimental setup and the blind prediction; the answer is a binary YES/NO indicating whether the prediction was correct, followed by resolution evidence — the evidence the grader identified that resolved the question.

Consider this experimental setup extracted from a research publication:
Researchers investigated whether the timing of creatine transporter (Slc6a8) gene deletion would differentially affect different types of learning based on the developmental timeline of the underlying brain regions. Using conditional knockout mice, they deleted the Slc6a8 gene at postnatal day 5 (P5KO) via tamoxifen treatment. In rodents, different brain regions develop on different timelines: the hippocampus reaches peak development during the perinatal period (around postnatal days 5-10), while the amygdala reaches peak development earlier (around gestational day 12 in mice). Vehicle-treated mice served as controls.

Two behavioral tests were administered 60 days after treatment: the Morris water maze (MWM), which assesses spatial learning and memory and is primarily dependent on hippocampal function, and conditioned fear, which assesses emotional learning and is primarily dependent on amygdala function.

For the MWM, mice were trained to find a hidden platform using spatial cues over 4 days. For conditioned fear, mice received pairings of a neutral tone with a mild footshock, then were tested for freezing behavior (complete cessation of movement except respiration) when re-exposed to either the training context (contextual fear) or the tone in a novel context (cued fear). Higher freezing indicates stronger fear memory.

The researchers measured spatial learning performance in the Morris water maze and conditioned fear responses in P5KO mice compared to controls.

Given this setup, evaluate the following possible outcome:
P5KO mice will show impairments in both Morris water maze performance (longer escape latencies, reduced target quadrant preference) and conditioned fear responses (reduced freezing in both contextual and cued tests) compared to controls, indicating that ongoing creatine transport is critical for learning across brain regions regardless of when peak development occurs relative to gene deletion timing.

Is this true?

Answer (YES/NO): NO